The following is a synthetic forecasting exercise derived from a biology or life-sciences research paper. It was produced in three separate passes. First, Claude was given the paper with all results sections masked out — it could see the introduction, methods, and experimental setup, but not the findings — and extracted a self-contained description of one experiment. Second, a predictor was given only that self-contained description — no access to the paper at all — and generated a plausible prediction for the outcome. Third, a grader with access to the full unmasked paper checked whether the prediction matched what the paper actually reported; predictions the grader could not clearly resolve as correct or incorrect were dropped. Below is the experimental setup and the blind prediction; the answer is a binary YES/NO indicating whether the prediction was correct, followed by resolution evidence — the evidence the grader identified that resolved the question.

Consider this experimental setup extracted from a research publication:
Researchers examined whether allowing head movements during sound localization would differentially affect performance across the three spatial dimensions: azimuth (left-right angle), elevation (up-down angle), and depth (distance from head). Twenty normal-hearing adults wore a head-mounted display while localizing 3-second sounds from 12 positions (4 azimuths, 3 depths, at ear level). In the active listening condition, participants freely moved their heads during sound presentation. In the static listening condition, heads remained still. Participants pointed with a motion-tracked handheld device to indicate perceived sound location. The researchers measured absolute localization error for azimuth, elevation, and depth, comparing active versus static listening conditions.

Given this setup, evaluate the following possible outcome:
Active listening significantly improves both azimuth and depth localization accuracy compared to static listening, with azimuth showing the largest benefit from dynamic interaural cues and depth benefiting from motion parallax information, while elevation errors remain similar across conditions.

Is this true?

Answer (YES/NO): NO